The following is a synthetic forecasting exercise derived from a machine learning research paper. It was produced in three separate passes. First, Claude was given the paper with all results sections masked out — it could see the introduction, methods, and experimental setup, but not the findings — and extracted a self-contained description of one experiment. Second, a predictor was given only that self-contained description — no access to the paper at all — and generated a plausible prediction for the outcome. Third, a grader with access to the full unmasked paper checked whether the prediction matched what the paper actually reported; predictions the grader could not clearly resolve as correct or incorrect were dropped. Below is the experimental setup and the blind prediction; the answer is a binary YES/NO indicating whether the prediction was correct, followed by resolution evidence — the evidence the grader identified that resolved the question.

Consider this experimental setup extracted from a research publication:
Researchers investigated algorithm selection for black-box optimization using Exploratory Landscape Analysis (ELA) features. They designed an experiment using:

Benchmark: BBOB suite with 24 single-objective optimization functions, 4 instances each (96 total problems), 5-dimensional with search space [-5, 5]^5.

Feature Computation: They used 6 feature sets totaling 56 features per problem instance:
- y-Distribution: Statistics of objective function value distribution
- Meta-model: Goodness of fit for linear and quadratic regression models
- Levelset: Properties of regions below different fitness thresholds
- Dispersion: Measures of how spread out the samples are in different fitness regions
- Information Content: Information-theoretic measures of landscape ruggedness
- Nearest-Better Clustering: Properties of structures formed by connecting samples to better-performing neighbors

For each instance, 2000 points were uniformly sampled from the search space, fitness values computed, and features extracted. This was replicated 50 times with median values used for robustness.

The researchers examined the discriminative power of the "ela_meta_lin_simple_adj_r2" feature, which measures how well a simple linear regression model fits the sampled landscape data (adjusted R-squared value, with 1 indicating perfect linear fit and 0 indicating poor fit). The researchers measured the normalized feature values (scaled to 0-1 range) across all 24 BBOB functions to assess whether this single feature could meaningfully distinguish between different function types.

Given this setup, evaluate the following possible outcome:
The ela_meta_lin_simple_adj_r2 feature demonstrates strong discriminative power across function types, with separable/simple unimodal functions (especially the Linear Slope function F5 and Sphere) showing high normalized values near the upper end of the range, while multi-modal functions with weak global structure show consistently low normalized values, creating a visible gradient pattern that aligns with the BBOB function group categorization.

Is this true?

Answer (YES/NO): NO